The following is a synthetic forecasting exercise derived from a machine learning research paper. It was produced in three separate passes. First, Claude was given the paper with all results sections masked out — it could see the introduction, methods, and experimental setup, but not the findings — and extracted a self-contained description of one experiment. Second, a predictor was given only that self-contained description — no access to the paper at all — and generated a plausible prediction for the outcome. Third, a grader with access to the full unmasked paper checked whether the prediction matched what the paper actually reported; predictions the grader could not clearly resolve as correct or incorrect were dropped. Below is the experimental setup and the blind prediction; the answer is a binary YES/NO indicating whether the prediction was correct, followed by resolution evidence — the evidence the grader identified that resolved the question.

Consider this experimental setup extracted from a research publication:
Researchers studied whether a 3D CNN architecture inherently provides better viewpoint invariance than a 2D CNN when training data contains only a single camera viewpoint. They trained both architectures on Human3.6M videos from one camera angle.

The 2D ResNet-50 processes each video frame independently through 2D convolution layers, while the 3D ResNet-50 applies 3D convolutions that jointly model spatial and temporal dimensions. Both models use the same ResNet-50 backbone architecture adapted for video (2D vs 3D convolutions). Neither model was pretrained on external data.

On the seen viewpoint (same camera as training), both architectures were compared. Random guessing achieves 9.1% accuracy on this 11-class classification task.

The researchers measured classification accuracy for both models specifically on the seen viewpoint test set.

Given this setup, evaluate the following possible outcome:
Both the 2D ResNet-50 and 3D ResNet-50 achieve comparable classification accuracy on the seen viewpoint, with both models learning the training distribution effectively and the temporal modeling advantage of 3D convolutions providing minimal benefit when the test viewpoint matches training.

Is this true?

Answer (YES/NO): NO